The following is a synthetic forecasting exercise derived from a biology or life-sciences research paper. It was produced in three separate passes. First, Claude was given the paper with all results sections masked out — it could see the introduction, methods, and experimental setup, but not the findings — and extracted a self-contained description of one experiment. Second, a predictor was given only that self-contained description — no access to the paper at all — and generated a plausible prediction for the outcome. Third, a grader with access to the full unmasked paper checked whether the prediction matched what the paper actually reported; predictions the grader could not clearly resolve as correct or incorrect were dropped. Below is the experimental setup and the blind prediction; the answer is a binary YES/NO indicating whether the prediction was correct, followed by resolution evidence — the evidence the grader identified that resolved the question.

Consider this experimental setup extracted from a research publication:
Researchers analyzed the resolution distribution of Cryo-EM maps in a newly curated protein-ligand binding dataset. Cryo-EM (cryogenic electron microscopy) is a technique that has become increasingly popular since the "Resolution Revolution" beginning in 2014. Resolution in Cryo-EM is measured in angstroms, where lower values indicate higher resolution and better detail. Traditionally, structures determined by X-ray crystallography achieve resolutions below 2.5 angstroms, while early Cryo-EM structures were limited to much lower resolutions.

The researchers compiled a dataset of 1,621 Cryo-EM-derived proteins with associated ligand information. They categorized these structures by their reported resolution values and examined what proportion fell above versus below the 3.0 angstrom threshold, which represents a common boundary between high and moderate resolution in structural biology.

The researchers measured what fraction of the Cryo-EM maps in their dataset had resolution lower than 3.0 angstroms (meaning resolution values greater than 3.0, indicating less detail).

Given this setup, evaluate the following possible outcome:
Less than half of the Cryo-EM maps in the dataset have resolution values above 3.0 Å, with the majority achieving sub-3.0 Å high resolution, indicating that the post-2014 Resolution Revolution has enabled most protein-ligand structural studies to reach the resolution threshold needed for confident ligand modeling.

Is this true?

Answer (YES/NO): YES